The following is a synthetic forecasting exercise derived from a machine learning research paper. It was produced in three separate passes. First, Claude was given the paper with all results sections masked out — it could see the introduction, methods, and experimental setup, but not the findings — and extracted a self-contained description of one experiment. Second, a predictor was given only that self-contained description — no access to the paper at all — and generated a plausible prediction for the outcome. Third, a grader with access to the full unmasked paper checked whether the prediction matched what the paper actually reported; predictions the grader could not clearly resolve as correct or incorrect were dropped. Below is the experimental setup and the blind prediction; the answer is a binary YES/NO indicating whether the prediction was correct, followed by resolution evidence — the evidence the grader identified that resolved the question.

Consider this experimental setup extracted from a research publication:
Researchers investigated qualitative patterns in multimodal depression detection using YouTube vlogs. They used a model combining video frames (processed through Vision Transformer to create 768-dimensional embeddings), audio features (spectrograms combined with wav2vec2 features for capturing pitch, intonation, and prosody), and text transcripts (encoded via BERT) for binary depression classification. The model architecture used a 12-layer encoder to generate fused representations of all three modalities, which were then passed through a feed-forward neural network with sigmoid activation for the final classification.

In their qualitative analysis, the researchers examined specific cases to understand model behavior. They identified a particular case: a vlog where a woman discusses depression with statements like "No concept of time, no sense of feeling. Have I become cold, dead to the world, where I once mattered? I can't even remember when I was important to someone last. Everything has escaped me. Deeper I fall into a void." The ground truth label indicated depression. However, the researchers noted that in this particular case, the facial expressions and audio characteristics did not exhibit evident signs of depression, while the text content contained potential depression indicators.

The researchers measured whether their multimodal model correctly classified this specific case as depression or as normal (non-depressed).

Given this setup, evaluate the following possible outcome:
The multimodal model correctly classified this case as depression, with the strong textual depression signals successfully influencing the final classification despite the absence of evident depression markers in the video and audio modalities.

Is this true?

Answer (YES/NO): NO